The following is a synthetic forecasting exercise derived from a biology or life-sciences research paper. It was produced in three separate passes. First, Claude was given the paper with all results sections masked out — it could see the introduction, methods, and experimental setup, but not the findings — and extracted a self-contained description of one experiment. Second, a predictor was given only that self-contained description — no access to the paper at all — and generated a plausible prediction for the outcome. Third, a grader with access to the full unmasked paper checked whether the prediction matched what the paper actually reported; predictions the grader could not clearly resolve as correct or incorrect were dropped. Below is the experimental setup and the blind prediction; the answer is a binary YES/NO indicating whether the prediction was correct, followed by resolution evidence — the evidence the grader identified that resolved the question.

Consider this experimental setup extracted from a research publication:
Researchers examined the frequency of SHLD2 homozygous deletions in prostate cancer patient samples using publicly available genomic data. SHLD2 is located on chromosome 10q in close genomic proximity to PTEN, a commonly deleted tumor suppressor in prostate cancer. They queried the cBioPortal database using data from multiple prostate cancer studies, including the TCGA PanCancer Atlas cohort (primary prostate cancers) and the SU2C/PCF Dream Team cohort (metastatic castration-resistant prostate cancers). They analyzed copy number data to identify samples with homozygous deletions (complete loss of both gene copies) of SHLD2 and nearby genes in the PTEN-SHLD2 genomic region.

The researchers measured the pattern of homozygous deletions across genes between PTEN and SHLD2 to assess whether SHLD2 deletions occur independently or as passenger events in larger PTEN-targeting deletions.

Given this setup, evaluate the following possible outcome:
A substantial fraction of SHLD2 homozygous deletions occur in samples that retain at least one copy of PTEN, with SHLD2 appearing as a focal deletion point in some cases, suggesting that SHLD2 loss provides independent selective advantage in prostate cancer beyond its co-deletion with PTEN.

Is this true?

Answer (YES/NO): NO